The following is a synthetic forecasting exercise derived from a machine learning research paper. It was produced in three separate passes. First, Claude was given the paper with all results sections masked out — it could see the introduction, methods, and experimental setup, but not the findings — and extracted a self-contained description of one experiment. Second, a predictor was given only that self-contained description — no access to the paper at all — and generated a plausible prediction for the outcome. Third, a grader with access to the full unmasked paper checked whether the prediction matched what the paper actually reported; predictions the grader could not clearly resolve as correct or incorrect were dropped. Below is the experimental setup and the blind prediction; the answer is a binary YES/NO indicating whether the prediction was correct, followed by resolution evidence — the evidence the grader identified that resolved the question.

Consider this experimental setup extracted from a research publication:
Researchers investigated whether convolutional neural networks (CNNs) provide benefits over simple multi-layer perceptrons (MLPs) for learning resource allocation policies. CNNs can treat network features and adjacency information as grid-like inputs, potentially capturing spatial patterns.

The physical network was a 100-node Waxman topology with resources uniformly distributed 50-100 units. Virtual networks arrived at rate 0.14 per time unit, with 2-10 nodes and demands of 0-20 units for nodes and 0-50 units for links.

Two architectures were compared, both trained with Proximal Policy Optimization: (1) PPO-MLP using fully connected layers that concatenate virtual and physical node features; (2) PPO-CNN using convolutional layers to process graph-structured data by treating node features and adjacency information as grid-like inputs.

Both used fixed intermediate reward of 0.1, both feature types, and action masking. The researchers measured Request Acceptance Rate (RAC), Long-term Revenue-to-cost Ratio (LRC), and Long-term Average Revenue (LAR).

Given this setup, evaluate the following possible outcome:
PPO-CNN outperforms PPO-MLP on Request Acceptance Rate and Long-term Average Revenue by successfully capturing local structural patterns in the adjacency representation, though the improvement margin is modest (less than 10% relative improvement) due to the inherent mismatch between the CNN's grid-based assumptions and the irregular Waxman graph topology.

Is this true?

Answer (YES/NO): NO